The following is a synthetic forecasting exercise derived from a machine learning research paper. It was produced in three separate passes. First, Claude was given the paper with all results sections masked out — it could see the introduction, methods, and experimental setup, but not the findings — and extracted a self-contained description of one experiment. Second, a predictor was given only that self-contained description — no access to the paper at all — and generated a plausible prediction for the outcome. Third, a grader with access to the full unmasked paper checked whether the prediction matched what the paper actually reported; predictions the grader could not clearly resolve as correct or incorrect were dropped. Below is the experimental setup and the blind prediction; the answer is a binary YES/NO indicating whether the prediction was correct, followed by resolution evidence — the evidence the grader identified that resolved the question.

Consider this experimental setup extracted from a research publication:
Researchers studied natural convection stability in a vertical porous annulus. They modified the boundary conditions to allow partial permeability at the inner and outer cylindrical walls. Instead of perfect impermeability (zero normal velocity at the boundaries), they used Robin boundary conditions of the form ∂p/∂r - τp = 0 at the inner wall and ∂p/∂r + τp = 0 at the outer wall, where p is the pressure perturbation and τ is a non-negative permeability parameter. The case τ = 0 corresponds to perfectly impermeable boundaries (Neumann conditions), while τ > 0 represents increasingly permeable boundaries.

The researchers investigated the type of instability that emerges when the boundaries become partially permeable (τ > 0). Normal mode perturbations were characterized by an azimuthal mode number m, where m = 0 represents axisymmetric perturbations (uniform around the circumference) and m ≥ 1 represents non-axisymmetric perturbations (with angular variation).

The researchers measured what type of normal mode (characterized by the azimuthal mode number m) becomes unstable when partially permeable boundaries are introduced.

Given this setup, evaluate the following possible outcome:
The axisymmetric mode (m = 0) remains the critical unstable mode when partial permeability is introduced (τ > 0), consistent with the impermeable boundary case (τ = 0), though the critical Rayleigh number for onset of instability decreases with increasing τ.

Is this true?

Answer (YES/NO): NO